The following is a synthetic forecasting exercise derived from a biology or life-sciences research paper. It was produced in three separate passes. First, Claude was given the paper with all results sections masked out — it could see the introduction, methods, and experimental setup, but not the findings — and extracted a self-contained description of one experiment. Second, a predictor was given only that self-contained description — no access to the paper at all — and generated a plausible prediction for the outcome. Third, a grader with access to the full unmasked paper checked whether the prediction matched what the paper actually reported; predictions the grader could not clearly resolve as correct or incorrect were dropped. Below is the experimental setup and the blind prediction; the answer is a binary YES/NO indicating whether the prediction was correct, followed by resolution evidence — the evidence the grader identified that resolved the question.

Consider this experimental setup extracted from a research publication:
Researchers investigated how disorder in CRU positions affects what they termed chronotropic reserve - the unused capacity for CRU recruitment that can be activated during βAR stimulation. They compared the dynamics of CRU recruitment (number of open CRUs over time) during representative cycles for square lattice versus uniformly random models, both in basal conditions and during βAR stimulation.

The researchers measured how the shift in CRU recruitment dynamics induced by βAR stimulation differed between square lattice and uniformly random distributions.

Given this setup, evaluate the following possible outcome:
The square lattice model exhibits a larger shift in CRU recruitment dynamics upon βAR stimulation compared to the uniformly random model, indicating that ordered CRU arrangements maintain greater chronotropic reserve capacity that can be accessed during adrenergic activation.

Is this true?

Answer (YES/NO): YES